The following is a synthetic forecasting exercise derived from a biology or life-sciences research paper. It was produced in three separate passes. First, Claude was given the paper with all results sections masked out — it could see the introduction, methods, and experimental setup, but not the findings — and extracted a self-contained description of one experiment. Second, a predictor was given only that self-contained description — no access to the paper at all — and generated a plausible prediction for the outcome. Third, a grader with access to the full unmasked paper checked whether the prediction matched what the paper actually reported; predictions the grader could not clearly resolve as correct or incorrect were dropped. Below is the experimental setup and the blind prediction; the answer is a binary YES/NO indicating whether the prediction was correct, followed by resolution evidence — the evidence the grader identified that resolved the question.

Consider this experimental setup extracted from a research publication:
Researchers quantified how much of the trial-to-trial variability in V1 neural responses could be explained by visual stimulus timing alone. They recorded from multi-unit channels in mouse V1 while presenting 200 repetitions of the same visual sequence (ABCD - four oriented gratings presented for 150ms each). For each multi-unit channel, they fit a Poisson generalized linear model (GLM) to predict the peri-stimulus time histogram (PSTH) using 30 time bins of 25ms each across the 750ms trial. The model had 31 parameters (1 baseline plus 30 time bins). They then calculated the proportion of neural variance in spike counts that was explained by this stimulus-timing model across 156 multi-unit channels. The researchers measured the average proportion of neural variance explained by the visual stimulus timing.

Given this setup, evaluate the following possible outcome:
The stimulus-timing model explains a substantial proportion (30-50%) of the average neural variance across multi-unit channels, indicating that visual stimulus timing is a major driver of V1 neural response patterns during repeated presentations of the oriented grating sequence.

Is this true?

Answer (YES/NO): NO